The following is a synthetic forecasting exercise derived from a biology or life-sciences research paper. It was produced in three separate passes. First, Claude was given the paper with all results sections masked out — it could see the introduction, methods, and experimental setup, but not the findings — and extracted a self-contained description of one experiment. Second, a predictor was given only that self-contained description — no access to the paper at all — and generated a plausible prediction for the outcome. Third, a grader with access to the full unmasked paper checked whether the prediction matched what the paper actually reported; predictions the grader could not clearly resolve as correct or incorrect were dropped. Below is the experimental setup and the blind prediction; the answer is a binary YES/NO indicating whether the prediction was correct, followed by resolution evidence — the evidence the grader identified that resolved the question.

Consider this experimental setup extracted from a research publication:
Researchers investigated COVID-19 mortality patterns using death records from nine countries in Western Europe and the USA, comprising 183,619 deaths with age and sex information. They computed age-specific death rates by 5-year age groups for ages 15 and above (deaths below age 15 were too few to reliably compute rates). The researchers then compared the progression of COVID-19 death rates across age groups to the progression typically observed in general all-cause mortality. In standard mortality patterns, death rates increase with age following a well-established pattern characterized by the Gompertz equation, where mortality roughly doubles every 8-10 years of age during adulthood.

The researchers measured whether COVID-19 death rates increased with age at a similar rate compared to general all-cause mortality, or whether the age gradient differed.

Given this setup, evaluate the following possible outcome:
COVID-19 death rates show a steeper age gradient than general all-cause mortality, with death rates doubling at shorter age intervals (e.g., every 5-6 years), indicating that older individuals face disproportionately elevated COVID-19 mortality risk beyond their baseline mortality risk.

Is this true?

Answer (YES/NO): YES